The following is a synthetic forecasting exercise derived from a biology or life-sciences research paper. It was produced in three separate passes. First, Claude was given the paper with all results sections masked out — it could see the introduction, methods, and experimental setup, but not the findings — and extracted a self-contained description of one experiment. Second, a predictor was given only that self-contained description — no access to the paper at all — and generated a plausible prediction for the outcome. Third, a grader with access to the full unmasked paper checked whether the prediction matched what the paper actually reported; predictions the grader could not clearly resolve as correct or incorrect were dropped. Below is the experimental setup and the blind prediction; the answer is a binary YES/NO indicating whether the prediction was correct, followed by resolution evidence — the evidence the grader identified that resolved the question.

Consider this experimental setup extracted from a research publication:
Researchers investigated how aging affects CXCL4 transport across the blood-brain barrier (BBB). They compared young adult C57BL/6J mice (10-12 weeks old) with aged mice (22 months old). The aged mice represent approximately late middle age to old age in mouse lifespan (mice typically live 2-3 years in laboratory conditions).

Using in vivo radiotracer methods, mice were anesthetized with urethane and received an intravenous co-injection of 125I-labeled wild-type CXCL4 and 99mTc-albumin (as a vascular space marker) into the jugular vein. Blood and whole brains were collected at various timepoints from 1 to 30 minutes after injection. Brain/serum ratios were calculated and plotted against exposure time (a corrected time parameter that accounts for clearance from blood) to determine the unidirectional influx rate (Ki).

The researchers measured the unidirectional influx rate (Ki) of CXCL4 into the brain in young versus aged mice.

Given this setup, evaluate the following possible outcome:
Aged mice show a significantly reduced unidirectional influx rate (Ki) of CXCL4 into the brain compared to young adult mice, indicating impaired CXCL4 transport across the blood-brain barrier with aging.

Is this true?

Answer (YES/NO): NO